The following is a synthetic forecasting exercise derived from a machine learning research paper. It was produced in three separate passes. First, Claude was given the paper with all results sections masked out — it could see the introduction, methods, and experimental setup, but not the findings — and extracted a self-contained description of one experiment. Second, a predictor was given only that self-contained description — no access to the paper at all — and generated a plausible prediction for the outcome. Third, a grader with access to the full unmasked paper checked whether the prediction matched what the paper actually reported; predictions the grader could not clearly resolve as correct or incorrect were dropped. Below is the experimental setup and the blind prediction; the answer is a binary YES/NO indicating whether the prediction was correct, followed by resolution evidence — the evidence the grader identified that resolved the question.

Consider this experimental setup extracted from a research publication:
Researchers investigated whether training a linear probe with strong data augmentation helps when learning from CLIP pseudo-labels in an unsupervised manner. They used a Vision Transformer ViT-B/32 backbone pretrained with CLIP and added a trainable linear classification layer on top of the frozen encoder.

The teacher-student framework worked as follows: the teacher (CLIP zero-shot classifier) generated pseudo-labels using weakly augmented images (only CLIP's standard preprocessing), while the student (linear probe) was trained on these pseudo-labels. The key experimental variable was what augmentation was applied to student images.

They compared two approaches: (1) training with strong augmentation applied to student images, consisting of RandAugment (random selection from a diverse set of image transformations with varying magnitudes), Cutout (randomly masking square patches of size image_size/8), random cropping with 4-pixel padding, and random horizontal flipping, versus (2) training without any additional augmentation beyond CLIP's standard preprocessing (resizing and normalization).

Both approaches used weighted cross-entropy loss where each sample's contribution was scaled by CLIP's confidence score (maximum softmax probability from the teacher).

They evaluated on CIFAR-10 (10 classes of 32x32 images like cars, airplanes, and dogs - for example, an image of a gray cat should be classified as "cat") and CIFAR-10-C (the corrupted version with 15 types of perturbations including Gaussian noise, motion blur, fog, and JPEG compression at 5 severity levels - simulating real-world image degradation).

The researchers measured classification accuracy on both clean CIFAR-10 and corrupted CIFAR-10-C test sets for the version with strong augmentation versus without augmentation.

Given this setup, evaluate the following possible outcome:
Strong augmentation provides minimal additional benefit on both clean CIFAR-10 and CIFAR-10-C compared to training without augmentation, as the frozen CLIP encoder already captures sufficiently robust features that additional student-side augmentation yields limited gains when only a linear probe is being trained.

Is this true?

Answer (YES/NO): NO